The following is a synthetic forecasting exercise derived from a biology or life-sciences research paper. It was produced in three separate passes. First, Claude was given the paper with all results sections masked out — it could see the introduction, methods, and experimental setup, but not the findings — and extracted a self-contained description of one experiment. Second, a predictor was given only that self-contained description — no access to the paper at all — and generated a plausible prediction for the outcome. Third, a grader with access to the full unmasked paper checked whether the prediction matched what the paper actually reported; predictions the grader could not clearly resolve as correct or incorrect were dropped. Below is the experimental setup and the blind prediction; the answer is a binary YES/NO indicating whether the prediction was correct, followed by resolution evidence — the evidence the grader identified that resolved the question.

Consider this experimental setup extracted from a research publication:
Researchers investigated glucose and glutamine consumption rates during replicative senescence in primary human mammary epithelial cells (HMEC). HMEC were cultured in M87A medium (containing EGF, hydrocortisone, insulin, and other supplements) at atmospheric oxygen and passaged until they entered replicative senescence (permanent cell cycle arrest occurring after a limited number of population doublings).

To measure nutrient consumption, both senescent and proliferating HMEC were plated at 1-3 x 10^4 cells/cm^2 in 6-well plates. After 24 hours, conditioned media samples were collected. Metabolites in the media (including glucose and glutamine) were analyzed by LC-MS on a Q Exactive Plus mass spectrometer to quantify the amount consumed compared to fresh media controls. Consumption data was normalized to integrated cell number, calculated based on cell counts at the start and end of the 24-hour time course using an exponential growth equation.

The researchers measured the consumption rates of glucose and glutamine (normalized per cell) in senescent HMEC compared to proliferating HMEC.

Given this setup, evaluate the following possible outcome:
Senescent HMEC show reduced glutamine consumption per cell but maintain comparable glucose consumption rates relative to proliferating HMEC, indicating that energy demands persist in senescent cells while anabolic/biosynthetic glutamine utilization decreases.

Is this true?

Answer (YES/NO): NO